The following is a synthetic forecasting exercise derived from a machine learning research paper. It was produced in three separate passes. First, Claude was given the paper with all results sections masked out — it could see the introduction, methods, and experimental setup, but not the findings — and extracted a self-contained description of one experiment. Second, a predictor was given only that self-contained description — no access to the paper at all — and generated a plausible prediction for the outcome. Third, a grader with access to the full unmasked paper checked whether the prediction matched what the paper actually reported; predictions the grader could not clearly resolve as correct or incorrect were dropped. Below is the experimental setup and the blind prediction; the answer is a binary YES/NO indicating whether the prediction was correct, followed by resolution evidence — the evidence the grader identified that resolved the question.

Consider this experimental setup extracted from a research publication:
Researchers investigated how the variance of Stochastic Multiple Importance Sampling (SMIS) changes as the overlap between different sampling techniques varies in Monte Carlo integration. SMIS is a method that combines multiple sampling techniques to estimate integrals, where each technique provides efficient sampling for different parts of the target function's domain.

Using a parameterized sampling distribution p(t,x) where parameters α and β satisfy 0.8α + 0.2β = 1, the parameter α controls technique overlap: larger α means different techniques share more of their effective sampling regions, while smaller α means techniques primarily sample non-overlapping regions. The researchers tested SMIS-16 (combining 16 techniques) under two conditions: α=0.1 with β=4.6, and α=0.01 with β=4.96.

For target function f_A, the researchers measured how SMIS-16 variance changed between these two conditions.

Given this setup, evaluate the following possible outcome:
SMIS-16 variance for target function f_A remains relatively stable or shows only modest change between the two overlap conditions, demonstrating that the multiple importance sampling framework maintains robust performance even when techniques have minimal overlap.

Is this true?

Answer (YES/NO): NO